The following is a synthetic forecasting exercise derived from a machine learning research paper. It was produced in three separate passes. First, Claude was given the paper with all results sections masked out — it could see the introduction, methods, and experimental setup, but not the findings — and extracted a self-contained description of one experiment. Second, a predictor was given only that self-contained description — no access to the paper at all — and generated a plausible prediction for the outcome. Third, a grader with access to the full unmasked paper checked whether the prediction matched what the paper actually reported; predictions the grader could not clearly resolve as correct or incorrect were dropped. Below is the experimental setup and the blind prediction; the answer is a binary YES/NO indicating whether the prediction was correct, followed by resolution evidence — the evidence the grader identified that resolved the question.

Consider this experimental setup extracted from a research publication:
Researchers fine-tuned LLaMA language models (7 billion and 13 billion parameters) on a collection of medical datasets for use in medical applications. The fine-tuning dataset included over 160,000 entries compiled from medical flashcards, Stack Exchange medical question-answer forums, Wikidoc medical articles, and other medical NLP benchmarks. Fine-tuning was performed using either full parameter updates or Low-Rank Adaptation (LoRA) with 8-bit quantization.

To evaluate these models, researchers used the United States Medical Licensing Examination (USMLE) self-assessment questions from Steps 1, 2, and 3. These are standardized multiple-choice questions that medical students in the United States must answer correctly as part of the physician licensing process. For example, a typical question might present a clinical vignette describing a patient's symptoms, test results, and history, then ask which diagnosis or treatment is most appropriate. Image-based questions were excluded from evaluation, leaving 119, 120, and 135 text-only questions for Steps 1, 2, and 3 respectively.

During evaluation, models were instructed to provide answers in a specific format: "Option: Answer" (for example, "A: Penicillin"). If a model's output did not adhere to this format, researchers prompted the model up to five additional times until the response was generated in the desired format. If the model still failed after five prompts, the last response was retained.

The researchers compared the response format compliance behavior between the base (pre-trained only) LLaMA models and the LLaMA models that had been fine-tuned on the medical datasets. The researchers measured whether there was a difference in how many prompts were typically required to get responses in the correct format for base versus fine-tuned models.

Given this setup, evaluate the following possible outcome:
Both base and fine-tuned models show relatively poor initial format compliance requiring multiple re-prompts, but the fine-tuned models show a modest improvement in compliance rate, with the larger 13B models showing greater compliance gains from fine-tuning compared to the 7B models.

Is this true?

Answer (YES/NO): NO